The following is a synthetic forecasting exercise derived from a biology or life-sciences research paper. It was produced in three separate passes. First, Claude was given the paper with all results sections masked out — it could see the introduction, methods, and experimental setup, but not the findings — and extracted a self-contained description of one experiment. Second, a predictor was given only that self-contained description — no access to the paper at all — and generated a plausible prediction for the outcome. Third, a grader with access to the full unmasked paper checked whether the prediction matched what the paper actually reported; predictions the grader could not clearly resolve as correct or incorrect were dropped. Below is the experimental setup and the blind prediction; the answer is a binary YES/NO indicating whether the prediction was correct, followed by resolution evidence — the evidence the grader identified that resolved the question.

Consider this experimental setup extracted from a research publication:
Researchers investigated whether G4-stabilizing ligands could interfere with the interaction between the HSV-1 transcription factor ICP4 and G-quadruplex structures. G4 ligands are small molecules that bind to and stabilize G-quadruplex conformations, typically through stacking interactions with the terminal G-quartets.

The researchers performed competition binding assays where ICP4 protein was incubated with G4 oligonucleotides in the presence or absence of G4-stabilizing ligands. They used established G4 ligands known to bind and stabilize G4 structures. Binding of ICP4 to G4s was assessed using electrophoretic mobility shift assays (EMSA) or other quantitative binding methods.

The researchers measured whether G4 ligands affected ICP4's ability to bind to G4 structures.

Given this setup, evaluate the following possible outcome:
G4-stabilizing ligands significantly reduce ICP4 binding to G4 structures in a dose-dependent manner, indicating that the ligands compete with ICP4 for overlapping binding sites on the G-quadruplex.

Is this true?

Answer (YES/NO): YES